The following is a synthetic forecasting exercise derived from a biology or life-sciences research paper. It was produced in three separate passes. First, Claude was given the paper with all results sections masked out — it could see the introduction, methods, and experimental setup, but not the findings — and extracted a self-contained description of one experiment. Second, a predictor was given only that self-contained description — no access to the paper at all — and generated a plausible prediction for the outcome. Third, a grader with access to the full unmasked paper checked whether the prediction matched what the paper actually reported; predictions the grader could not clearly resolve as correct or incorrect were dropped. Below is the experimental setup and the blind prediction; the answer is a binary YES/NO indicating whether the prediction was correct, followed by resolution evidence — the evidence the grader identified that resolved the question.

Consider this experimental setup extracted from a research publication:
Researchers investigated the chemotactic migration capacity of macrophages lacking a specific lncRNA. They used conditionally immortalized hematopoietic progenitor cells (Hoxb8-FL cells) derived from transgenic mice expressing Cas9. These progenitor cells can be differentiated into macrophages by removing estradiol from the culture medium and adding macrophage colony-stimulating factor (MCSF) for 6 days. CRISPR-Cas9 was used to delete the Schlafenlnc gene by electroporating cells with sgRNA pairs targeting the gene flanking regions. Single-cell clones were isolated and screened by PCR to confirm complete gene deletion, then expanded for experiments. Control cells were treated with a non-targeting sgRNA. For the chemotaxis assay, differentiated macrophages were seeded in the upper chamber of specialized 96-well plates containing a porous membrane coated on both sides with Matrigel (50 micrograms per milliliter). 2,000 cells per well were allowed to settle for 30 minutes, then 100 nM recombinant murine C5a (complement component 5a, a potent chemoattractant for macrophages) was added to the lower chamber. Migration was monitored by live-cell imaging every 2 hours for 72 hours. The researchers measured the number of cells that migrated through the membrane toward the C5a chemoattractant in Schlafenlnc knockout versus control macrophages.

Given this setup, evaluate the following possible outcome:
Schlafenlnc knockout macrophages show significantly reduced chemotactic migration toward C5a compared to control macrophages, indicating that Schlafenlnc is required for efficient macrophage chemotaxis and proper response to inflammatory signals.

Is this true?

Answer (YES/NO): YES